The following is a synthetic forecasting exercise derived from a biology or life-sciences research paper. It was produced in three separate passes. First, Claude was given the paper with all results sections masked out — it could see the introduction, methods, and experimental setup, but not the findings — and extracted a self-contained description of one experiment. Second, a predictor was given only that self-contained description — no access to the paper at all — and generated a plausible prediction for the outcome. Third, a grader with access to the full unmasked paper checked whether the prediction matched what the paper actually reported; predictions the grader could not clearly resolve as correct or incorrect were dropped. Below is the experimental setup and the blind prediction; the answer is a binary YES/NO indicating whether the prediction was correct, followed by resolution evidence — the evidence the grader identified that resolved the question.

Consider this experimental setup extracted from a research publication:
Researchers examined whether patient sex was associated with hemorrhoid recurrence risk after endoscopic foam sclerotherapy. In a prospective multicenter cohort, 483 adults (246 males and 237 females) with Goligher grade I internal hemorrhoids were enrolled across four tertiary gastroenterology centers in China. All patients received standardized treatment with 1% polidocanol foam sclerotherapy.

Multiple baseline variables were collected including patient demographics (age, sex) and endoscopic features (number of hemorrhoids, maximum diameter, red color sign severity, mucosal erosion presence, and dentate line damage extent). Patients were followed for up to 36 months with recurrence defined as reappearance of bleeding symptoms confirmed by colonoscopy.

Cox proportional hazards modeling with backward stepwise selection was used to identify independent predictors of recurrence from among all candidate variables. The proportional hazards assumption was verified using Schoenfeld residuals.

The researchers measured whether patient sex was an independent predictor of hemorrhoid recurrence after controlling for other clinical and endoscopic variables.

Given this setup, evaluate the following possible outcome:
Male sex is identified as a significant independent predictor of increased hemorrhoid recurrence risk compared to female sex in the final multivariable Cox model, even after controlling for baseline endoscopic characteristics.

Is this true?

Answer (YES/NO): NO